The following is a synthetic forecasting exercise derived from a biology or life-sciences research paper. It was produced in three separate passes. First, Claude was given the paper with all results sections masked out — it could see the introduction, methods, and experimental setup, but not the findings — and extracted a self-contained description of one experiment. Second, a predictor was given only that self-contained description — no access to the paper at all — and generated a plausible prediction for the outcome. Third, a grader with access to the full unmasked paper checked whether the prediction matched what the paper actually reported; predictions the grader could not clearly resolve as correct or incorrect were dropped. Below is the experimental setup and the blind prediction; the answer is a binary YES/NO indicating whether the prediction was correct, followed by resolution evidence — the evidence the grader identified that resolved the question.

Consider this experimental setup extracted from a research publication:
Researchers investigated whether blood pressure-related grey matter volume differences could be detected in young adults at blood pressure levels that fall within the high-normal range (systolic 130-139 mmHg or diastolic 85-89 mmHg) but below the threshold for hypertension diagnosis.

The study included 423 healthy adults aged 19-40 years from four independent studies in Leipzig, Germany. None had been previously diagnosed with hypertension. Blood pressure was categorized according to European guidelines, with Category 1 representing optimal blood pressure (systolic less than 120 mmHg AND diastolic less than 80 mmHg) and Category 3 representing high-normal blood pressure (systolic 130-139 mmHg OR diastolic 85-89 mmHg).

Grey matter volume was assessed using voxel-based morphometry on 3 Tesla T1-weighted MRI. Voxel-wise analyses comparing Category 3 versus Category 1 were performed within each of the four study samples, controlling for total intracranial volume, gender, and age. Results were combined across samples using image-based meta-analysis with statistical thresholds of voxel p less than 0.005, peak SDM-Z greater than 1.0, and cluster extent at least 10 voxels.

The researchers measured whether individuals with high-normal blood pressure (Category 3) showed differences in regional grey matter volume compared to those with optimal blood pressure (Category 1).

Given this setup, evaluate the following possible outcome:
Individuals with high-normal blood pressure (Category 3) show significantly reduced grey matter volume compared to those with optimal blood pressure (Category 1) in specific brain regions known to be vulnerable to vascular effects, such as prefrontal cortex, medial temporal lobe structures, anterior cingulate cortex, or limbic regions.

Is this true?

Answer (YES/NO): YES